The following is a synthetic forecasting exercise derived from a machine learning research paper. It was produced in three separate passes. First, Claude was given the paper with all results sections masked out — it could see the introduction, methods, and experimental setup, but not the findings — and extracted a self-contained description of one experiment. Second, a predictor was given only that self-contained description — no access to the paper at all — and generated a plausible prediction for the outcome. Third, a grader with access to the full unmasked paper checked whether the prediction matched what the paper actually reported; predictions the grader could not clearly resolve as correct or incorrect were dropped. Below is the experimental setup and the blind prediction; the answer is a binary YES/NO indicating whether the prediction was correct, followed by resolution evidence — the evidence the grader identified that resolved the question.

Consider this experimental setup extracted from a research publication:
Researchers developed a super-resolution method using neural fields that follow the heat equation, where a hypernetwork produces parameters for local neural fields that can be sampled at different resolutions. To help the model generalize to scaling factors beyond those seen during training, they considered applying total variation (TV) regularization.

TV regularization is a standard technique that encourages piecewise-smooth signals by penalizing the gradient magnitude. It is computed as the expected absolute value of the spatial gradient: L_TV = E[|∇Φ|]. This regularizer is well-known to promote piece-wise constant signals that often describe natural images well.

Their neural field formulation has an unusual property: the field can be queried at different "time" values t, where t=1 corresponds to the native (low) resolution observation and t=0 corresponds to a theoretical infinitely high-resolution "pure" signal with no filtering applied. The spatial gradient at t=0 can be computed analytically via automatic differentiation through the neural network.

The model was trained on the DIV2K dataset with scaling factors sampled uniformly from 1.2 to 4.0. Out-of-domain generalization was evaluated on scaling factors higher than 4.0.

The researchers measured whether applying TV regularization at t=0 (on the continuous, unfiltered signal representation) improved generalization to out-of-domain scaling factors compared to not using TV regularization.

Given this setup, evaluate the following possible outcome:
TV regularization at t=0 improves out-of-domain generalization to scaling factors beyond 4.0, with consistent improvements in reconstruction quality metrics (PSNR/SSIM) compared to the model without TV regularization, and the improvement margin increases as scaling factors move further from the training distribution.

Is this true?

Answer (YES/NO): NO